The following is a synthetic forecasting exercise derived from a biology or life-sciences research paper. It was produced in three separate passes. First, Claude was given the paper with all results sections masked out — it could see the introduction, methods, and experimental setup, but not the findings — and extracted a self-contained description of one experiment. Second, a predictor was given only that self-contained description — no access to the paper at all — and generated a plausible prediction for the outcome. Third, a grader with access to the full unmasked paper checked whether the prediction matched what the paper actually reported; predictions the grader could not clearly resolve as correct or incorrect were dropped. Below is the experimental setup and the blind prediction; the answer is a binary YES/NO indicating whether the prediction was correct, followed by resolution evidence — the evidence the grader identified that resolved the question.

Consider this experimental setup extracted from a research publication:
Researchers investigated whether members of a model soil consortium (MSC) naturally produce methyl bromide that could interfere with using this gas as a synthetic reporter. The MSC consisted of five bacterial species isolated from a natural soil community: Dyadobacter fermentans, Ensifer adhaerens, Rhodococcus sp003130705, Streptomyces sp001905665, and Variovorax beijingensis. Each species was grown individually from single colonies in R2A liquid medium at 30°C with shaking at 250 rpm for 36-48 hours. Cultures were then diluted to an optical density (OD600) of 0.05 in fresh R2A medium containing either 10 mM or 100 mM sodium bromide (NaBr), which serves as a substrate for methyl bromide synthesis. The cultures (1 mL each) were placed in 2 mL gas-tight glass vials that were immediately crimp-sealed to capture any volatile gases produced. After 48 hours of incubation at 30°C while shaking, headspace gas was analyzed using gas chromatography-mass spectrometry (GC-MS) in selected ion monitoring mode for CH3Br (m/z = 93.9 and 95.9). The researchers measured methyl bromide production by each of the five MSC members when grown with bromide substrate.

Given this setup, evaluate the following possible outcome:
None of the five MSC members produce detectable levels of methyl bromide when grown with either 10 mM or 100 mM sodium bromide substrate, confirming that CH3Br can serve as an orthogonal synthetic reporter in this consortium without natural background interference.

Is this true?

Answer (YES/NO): NO